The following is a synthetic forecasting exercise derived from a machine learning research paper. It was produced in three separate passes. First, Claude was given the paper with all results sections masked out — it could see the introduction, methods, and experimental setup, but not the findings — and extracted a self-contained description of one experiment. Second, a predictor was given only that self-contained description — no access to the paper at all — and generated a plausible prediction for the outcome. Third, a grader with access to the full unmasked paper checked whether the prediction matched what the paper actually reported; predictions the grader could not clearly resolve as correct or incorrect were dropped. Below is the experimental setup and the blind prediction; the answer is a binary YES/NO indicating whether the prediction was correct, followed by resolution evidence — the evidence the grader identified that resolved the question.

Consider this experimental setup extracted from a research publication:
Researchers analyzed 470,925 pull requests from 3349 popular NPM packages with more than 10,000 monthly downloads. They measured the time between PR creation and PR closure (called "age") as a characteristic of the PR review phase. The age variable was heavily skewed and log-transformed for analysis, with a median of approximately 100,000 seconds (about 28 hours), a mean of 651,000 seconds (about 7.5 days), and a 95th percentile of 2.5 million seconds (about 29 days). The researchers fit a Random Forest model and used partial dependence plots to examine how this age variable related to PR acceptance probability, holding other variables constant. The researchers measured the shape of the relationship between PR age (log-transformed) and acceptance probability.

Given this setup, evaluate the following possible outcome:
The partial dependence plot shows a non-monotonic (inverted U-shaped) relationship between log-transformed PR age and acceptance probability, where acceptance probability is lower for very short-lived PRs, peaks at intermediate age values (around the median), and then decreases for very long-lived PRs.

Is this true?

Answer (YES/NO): NO